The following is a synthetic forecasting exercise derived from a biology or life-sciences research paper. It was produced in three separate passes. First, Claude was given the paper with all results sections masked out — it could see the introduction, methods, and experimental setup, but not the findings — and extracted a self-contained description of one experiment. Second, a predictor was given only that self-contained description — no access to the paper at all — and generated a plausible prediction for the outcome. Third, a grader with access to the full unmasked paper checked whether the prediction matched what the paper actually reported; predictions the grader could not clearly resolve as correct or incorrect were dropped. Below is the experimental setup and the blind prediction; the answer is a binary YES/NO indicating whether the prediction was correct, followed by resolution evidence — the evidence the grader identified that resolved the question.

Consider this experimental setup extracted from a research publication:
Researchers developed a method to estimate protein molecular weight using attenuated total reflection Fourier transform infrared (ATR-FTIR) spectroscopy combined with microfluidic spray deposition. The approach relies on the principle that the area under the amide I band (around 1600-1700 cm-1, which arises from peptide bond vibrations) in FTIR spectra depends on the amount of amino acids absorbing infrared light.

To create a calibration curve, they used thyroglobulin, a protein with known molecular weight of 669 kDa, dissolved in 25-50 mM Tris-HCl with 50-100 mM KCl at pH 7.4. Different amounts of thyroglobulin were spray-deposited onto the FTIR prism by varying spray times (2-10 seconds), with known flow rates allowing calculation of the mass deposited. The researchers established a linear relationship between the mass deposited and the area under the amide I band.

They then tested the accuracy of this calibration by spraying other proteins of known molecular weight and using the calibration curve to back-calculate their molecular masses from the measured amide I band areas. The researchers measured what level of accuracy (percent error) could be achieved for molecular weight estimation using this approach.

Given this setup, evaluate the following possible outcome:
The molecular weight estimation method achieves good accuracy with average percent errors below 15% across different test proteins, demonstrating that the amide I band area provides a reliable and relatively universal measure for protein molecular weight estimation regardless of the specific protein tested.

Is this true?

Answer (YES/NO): YES